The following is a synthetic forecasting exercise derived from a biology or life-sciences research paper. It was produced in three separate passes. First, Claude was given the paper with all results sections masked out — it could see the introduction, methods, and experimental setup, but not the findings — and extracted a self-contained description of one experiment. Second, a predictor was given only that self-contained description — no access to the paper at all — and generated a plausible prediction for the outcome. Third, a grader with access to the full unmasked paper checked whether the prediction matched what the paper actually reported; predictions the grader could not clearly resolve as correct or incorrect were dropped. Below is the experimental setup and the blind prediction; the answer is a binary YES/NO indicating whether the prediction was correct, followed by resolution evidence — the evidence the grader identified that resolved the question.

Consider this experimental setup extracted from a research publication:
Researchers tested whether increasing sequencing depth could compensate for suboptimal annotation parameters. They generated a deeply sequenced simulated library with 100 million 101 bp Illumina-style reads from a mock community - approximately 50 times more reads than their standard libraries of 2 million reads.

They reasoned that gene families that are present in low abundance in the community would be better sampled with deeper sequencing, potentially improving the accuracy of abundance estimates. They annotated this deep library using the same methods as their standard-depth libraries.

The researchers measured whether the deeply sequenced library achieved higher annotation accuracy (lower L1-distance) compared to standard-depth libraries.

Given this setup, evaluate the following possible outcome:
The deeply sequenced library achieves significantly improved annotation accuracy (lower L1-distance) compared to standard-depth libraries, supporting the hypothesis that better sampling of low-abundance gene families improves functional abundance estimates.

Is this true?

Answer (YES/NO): NO